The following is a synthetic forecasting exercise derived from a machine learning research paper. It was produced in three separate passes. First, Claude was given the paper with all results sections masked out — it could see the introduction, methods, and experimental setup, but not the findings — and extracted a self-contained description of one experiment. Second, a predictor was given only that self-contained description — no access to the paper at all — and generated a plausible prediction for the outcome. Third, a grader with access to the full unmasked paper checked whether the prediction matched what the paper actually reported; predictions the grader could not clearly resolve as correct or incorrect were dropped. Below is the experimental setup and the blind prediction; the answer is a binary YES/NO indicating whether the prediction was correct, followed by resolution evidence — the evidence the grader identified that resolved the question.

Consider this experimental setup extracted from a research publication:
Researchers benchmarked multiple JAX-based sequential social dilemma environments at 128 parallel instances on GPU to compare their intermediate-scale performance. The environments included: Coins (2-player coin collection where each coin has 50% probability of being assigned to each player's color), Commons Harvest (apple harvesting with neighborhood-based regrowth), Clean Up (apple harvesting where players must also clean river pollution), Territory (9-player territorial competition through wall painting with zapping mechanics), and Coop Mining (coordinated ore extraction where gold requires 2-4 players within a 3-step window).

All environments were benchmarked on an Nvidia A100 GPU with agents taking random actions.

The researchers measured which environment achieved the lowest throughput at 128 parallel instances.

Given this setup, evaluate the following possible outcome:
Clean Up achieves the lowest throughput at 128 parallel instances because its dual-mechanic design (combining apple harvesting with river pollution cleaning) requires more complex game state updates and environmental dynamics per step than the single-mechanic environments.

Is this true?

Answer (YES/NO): NO